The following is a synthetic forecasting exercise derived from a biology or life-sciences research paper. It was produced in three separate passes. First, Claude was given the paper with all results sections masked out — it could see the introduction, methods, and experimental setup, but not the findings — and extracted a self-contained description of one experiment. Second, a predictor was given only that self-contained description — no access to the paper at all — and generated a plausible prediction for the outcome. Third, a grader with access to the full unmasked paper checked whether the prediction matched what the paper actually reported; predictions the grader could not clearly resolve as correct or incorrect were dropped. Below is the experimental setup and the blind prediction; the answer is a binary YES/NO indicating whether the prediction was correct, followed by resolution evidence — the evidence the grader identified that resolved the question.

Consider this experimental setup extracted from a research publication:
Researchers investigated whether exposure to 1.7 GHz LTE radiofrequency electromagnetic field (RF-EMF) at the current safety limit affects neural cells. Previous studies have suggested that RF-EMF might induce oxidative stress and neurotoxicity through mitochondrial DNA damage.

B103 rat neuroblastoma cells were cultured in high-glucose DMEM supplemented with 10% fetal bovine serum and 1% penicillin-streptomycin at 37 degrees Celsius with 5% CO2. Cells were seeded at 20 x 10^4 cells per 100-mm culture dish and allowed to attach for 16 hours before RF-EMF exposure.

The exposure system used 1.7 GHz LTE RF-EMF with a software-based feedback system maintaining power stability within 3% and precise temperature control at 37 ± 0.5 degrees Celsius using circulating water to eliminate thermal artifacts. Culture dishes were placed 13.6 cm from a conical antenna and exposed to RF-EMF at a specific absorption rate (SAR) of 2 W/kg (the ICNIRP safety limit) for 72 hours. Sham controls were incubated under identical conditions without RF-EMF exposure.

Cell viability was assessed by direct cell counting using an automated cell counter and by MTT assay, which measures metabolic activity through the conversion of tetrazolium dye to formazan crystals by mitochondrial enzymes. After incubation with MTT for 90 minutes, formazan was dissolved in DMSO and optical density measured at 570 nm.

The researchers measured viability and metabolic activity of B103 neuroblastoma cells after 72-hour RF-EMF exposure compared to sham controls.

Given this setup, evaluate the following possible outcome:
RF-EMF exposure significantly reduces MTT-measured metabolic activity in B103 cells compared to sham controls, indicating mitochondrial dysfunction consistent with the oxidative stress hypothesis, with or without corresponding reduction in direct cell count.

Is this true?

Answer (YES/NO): NO